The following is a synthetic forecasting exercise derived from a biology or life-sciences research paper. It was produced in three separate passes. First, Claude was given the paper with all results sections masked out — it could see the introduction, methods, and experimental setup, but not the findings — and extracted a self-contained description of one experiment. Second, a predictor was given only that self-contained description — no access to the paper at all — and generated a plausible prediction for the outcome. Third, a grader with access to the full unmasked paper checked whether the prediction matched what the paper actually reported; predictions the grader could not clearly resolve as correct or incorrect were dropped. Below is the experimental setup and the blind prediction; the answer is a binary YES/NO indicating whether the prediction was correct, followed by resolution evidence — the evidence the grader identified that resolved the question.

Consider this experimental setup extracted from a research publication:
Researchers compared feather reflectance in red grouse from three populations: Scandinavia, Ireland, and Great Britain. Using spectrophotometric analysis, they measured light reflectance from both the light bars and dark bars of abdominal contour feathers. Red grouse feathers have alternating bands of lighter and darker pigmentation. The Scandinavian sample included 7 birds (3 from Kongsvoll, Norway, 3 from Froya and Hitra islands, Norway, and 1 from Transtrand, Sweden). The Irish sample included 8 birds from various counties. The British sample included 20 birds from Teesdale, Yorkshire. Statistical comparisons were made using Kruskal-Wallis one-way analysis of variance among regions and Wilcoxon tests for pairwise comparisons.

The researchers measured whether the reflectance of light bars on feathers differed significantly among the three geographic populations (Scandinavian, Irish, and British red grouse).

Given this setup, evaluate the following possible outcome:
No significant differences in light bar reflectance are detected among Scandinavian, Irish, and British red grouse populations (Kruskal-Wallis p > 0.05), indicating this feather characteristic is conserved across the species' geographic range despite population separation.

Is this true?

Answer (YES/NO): NO